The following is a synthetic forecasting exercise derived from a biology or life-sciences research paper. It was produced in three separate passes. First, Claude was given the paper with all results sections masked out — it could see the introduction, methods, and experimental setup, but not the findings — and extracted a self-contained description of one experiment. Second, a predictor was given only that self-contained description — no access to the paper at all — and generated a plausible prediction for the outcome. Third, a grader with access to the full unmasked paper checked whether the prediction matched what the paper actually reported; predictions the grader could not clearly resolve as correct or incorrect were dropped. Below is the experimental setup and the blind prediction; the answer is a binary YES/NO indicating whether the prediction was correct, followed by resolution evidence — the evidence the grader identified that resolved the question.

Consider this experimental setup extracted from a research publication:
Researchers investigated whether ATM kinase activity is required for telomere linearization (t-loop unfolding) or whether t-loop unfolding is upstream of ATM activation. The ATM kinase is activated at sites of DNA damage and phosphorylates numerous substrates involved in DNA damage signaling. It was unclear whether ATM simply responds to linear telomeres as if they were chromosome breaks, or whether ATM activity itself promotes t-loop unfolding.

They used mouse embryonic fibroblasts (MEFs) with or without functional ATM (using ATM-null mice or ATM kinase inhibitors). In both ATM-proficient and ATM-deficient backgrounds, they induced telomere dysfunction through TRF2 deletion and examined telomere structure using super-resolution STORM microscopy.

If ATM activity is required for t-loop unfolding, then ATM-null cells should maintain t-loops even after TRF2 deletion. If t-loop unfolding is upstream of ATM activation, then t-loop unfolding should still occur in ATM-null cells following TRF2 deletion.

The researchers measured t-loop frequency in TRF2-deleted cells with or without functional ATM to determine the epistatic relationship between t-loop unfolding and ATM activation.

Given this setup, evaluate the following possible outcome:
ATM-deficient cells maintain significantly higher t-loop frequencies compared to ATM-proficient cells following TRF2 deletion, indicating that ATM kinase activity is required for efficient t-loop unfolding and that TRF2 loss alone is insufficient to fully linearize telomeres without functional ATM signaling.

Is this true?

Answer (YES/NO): NO